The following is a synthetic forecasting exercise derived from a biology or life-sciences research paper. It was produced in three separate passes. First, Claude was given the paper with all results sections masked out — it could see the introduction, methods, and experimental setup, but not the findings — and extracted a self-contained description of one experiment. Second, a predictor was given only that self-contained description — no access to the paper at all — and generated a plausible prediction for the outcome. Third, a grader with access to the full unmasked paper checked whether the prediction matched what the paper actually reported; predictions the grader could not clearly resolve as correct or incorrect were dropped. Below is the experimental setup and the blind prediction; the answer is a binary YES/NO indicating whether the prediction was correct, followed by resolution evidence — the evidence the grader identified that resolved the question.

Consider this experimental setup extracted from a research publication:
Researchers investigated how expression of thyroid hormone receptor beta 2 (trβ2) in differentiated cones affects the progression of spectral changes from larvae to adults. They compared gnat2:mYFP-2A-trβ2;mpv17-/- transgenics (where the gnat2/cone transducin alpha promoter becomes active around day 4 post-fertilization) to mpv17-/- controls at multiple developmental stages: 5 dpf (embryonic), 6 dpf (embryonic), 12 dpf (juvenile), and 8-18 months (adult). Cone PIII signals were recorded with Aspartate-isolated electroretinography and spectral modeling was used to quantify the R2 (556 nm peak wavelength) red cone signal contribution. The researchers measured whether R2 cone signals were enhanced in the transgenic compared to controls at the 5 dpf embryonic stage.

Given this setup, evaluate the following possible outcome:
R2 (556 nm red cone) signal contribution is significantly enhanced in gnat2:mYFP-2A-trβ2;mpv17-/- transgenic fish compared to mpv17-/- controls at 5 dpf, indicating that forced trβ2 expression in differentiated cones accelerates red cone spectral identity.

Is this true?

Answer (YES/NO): YES